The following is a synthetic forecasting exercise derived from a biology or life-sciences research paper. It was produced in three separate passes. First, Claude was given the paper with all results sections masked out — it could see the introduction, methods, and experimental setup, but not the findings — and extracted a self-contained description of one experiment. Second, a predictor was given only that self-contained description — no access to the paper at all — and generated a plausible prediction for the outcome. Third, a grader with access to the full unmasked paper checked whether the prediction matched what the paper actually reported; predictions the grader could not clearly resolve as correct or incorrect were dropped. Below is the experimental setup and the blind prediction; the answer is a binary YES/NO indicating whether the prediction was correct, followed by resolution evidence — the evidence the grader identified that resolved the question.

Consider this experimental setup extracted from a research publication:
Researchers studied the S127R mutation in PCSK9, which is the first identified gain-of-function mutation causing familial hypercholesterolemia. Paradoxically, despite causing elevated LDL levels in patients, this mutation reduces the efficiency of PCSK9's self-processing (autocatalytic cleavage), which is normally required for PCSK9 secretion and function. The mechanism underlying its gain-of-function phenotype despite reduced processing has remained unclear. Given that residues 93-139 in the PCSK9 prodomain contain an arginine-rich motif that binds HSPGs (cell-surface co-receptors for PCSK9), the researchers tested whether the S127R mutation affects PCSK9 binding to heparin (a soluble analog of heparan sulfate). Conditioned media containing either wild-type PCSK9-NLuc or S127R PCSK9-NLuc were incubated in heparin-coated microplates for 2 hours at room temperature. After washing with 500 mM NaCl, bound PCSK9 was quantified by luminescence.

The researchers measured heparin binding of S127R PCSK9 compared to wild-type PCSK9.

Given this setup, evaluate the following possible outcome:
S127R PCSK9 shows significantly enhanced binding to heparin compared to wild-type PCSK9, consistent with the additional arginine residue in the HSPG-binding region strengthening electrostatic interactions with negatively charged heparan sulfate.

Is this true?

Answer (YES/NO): YES